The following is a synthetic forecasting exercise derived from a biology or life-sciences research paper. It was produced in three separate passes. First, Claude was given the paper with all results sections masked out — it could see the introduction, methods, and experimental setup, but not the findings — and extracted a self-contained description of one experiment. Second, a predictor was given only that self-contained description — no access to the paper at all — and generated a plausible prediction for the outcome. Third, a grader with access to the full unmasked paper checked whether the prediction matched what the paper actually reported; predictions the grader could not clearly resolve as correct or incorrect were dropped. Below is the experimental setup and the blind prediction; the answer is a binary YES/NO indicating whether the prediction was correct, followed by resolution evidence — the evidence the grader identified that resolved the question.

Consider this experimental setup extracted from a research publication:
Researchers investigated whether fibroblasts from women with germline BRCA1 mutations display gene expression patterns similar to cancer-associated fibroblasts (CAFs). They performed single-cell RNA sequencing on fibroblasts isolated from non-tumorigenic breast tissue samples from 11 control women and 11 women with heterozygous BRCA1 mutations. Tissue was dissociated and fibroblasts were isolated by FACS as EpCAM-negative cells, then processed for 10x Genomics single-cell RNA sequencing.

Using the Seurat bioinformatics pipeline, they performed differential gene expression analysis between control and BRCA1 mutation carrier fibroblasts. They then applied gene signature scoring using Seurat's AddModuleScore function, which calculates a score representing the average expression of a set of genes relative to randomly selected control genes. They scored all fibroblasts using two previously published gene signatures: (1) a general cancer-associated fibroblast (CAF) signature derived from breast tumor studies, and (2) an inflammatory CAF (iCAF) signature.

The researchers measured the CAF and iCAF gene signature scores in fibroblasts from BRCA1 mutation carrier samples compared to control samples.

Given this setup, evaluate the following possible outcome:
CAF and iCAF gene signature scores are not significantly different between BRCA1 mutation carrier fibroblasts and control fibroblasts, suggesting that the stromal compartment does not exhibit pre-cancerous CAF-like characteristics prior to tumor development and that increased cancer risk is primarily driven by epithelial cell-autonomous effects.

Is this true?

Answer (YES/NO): NO